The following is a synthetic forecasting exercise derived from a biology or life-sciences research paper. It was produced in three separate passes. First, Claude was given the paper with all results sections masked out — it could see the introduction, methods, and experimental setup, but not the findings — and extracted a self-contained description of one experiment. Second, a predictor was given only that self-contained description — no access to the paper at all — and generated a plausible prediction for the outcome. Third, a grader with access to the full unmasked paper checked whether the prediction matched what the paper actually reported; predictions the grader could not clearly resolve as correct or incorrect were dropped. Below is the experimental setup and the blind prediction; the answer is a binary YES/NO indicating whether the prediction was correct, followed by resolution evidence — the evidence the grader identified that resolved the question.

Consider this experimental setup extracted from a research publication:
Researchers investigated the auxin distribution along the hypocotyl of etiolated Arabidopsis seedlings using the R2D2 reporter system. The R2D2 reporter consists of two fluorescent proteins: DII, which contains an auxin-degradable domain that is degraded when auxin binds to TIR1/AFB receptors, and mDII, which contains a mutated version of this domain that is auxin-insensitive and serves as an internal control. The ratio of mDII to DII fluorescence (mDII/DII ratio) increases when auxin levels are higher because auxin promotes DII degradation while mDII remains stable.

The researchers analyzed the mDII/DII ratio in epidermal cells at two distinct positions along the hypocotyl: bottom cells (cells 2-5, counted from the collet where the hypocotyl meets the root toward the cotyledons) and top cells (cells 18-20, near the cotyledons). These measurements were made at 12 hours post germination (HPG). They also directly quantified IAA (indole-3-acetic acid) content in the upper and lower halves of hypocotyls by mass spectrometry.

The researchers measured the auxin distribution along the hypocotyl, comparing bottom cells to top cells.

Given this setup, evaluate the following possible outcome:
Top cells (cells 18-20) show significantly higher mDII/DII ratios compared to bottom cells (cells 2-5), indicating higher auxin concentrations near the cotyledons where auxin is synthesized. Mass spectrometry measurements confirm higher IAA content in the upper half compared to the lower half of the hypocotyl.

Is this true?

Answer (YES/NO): YES